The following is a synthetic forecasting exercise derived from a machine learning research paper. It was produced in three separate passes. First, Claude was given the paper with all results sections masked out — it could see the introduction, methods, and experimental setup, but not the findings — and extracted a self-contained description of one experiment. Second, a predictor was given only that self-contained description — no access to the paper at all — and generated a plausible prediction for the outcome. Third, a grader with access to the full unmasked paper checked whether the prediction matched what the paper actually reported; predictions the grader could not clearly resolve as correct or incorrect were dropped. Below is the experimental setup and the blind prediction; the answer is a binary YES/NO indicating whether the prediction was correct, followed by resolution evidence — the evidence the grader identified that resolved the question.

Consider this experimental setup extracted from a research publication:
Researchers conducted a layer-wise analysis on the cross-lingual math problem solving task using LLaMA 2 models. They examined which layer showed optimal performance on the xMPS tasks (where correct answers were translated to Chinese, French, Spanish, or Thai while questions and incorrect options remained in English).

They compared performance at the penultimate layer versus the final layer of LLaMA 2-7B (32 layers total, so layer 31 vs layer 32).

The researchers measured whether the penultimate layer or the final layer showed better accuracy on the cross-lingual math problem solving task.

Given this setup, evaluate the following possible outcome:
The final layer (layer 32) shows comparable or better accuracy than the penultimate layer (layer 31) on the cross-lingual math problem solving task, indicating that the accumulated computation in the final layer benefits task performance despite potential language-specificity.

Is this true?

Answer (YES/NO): NO